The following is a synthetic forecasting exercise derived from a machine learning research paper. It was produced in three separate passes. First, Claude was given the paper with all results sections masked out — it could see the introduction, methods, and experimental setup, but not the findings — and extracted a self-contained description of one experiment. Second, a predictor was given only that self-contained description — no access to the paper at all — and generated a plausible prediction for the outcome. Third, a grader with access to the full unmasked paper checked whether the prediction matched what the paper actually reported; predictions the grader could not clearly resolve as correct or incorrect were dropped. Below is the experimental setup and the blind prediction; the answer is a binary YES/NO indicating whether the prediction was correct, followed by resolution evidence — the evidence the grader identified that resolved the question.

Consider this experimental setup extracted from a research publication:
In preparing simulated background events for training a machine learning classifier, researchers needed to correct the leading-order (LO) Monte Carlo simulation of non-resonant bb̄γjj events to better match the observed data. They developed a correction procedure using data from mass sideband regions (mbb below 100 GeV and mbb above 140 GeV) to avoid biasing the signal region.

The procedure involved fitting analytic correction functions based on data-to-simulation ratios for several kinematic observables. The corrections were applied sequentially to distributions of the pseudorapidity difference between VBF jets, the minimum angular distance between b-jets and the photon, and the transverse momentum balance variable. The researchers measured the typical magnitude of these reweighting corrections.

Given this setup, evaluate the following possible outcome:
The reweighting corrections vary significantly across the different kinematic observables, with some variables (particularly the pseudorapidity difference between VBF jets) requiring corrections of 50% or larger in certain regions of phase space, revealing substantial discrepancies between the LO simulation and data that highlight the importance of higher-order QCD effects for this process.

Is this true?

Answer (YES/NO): NO